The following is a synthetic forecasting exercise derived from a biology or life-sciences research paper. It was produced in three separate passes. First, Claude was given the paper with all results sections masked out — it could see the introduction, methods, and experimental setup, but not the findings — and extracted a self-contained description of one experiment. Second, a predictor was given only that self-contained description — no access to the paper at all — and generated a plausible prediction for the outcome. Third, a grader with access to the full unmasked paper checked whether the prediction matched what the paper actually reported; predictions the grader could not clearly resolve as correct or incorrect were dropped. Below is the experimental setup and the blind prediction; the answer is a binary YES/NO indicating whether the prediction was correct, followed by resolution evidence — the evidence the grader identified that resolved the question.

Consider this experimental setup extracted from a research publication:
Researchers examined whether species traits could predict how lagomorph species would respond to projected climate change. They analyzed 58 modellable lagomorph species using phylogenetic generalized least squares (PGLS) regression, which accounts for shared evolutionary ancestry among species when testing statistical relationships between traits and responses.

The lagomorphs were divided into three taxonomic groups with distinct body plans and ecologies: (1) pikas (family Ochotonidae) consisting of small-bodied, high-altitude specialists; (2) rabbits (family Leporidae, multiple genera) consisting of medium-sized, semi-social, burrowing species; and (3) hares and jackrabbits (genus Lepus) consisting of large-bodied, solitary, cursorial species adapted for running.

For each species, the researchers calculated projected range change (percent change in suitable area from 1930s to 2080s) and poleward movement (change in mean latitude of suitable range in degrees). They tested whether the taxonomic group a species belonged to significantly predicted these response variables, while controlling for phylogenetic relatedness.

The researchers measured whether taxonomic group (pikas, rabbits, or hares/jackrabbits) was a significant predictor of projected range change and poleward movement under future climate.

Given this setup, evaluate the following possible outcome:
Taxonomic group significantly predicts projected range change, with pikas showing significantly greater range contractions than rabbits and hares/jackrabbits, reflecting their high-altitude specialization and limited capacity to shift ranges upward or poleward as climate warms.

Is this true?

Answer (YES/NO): NO